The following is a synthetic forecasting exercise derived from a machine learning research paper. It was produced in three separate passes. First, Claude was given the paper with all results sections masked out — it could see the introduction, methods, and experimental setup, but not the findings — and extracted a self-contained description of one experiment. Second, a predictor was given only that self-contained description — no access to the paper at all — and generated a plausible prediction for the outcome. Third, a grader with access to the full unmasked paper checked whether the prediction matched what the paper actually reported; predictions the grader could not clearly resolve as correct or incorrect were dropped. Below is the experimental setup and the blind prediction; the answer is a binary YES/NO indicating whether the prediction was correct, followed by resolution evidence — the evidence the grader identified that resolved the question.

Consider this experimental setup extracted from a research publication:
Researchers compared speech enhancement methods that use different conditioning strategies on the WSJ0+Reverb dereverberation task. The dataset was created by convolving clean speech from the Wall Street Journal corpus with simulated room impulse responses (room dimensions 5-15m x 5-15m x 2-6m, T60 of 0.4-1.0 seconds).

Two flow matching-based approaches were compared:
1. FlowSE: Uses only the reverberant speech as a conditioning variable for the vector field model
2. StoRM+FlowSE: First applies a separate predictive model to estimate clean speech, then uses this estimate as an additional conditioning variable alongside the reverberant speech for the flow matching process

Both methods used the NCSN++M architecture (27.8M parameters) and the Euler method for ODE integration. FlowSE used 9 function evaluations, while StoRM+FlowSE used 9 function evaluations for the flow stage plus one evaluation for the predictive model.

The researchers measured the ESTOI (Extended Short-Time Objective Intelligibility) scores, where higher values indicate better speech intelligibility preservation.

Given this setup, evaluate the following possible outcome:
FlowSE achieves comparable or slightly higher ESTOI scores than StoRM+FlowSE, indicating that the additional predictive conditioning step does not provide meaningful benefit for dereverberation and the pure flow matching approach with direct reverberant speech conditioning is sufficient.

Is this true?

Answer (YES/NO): NO